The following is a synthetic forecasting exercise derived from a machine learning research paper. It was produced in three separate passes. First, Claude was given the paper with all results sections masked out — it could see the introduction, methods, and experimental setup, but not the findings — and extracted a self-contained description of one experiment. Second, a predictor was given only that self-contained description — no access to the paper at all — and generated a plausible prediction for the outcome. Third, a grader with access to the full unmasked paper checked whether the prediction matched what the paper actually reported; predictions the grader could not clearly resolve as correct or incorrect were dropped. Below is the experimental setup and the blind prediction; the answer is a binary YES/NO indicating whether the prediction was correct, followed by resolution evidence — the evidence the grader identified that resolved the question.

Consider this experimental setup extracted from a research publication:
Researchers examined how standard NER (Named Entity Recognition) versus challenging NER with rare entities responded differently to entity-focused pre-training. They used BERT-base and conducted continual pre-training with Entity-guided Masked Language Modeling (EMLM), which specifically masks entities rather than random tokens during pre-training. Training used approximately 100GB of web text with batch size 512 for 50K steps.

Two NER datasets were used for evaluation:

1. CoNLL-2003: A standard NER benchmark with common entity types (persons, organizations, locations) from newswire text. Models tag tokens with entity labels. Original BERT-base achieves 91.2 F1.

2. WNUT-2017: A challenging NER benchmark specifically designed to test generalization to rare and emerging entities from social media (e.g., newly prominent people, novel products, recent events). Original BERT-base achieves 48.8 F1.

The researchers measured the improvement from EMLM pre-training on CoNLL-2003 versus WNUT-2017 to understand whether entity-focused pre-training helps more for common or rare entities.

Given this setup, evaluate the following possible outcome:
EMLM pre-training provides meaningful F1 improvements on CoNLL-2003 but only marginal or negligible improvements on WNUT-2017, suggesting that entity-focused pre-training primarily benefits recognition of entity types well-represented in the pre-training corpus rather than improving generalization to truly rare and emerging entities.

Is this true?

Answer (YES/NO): NO